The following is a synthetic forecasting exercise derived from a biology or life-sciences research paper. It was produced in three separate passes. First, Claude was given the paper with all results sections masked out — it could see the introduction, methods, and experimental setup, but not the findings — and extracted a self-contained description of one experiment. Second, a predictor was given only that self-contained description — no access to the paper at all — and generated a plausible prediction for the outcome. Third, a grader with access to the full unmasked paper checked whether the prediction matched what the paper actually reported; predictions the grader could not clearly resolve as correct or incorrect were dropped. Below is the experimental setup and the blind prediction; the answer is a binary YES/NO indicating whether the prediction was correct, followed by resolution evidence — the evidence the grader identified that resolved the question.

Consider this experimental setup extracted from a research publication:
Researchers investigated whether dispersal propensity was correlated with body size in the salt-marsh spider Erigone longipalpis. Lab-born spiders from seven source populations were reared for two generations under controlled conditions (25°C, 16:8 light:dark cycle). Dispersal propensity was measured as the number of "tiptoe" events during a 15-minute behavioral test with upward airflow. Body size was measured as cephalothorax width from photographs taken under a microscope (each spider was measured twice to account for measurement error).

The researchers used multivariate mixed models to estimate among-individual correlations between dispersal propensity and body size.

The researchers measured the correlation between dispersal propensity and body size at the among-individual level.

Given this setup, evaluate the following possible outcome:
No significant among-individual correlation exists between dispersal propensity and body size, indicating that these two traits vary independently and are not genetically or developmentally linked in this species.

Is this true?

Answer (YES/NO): NO